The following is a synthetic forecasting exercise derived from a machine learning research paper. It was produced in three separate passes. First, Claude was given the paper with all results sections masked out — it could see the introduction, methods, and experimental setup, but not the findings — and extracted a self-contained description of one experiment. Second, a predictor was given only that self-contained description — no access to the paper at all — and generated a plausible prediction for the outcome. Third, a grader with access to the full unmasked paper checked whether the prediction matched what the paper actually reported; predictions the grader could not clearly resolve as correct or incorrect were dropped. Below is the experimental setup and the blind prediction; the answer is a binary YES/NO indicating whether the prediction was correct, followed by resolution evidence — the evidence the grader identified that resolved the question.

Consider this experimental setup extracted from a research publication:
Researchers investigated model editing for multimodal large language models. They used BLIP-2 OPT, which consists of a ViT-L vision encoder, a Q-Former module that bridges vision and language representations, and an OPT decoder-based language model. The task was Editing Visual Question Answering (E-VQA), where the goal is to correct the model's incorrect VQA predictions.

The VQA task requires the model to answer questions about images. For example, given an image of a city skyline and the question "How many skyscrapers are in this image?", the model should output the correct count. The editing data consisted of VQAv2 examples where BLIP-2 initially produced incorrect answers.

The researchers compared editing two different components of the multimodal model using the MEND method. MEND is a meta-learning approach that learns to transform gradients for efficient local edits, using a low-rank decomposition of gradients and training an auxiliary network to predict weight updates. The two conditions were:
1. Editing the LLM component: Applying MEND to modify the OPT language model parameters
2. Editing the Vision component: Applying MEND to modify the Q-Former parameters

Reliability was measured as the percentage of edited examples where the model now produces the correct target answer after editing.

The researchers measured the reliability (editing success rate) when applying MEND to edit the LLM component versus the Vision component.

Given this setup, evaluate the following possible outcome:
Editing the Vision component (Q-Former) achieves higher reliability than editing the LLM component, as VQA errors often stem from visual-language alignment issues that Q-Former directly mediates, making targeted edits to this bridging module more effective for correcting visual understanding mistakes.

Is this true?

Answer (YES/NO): NO